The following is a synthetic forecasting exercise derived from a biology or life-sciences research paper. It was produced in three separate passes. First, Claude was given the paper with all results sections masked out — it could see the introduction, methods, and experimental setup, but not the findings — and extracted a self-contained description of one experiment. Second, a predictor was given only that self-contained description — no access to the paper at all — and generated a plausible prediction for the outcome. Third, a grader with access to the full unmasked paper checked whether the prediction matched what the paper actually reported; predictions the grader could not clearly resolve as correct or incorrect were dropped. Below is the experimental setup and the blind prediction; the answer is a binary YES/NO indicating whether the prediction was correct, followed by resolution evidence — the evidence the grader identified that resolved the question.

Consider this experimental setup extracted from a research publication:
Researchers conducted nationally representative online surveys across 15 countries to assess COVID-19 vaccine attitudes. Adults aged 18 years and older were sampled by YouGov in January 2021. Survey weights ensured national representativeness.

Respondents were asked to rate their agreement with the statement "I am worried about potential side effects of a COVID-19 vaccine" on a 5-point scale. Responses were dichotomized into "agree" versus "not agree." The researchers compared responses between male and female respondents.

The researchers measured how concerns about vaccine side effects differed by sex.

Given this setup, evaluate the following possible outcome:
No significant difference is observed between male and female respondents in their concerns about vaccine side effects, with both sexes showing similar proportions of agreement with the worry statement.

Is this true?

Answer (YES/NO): NO